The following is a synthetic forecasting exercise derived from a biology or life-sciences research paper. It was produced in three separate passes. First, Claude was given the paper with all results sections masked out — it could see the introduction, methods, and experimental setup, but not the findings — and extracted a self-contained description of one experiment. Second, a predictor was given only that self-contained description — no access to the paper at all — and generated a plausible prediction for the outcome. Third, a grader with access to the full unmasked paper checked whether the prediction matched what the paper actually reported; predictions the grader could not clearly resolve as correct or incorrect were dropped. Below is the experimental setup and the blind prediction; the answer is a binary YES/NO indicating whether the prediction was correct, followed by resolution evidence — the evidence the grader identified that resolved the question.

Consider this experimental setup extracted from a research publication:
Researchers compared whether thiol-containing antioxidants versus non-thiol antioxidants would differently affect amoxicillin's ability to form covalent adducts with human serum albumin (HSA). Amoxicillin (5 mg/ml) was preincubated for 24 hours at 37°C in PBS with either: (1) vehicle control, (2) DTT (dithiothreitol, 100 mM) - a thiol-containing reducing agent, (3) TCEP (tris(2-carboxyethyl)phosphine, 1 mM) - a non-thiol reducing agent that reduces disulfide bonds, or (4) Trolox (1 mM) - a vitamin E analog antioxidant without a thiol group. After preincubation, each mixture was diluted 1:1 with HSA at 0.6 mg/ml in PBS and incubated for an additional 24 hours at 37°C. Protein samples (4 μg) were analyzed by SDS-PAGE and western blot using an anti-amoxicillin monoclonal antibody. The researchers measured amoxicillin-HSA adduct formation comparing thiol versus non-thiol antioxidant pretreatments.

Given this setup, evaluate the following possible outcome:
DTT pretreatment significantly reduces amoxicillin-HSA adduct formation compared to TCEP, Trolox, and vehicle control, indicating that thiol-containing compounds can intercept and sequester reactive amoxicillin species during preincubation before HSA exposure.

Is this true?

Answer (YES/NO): YES